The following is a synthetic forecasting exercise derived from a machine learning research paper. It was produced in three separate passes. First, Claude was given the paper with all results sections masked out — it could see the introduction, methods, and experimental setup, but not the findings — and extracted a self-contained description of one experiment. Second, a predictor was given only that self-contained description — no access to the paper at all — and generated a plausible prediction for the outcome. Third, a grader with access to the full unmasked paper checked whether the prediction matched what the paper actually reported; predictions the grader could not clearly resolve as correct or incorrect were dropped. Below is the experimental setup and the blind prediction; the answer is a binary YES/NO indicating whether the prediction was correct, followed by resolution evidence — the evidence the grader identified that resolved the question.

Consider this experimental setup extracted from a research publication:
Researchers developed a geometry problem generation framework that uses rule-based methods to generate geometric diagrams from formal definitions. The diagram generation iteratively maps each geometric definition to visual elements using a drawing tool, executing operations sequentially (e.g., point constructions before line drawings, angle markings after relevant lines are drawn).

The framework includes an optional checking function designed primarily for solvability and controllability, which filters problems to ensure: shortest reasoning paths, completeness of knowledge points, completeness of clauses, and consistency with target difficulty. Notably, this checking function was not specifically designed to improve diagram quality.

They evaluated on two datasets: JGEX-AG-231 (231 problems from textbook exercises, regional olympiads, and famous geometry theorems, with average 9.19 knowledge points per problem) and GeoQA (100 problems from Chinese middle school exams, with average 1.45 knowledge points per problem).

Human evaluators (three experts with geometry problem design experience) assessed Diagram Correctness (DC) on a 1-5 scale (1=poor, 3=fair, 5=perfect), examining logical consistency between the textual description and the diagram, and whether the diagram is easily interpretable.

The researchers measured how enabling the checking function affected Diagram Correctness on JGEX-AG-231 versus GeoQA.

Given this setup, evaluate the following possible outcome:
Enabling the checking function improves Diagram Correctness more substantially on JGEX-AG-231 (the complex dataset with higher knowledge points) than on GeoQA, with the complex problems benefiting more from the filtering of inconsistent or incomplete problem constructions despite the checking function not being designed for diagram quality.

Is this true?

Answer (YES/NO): NO